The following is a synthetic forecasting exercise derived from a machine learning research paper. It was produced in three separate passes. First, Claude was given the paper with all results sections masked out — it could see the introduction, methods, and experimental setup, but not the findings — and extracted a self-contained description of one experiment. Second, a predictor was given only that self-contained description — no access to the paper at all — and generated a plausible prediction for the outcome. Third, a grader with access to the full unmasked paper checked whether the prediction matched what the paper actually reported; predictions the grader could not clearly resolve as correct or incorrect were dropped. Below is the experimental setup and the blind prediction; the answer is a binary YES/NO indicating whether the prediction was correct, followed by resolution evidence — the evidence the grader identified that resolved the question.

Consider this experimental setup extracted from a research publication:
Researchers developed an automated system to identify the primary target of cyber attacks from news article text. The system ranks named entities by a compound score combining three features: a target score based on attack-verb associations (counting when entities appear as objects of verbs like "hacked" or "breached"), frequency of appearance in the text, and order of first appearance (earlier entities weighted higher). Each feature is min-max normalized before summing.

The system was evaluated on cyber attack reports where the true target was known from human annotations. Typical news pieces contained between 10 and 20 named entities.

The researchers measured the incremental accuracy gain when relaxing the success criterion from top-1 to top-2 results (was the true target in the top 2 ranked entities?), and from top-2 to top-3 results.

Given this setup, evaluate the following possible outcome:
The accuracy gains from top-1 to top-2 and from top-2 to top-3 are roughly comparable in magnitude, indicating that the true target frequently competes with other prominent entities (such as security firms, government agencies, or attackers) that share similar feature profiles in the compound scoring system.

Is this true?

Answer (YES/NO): NO